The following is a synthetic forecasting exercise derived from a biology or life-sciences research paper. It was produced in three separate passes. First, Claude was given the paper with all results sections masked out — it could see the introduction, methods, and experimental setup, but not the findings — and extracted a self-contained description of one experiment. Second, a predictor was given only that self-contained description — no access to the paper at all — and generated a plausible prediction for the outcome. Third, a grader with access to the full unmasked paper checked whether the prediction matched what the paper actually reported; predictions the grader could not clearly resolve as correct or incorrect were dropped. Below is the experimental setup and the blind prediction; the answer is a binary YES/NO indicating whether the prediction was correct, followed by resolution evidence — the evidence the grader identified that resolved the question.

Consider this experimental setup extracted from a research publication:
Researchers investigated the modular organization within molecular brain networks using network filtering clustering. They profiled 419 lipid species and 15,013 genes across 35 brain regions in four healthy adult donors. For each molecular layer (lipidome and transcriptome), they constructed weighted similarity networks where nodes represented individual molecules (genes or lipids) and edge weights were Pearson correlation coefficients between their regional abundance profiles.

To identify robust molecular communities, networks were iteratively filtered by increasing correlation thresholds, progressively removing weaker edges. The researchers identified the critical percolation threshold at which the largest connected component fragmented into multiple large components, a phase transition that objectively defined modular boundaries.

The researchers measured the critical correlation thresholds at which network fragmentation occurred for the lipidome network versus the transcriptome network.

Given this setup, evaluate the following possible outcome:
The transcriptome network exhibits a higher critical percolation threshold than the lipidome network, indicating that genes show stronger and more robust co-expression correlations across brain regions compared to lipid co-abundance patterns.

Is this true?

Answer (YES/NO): YES